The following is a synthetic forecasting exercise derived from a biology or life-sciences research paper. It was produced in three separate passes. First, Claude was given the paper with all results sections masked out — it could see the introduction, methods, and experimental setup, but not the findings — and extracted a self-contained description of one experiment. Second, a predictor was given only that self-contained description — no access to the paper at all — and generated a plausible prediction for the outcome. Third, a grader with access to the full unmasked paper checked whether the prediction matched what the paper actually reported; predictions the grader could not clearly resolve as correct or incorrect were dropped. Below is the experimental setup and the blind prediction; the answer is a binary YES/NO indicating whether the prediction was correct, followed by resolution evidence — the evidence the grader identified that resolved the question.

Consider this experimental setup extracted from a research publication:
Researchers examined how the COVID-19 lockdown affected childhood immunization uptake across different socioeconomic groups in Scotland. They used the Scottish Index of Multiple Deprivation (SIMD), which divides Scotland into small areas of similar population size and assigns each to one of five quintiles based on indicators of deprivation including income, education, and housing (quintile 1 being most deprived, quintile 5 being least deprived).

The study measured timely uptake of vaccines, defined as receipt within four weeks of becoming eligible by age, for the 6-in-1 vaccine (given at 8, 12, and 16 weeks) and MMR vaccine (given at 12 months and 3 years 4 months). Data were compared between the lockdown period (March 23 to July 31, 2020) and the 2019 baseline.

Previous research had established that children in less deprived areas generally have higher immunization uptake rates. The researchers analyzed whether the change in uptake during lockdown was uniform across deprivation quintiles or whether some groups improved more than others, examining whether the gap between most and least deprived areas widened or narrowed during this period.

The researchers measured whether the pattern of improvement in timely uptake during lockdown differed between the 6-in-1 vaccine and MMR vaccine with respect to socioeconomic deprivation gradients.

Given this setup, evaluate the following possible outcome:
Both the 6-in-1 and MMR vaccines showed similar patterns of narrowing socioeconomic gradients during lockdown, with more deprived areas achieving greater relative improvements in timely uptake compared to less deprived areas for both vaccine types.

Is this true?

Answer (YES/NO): NO